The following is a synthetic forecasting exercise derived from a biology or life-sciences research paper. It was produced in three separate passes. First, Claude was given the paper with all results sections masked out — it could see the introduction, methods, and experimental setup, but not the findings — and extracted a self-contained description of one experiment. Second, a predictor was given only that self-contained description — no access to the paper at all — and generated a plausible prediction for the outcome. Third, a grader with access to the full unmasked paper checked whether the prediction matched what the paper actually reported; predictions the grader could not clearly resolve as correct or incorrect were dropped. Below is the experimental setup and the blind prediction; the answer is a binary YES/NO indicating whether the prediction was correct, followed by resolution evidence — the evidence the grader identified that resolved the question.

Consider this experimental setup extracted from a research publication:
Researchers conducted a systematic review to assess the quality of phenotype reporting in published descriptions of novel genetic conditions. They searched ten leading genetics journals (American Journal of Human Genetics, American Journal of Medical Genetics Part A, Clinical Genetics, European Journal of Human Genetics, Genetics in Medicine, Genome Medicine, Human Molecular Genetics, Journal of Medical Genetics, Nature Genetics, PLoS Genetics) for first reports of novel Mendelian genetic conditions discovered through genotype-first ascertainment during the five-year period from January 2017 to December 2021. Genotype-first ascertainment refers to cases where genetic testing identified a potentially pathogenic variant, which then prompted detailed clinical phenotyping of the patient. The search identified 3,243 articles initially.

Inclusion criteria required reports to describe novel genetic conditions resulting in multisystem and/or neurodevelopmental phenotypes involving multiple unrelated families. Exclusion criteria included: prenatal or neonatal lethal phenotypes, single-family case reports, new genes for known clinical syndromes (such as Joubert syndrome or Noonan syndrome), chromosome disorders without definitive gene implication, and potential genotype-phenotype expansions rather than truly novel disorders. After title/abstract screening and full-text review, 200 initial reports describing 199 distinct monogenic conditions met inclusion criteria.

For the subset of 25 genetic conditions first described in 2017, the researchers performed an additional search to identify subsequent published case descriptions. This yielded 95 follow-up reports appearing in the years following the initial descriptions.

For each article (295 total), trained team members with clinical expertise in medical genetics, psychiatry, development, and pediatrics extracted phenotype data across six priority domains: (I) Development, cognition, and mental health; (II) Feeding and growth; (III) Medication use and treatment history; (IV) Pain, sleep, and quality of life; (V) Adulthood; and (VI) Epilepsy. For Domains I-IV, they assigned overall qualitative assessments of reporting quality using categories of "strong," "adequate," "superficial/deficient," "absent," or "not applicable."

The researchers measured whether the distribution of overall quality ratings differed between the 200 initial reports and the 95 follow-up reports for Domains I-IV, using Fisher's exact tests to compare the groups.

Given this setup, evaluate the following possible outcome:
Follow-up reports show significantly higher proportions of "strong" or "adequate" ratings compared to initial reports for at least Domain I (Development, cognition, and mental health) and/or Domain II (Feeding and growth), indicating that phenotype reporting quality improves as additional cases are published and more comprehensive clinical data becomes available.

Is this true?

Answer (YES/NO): NO